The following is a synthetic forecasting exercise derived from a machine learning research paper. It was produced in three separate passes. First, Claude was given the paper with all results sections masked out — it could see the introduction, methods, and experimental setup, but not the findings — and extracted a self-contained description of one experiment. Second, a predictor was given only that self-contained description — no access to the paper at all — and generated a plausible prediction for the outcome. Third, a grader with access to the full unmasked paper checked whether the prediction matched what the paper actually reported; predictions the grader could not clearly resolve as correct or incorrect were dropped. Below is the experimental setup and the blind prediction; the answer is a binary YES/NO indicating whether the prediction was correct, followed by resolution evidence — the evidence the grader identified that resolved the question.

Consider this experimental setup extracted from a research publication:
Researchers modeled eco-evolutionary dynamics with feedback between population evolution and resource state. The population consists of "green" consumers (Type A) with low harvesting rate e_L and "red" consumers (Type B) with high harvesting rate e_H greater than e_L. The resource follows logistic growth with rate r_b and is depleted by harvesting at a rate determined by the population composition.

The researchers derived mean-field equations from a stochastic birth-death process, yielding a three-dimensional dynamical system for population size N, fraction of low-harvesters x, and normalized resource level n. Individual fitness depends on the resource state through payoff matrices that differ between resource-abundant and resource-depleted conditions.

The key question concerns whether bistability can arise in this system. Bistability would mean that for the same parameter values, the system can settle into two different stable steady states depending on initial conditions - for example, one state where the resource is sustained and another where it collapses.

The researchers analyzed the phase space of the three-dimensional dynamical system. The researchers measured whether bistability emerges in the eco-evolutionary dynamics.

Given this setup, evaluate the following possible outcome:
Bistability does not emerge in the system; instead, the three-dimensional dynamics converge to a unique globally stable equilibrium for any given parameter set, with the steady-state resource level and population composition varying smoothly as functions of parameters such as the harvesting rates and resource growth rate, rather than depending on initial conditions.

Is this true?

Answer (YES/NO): NO